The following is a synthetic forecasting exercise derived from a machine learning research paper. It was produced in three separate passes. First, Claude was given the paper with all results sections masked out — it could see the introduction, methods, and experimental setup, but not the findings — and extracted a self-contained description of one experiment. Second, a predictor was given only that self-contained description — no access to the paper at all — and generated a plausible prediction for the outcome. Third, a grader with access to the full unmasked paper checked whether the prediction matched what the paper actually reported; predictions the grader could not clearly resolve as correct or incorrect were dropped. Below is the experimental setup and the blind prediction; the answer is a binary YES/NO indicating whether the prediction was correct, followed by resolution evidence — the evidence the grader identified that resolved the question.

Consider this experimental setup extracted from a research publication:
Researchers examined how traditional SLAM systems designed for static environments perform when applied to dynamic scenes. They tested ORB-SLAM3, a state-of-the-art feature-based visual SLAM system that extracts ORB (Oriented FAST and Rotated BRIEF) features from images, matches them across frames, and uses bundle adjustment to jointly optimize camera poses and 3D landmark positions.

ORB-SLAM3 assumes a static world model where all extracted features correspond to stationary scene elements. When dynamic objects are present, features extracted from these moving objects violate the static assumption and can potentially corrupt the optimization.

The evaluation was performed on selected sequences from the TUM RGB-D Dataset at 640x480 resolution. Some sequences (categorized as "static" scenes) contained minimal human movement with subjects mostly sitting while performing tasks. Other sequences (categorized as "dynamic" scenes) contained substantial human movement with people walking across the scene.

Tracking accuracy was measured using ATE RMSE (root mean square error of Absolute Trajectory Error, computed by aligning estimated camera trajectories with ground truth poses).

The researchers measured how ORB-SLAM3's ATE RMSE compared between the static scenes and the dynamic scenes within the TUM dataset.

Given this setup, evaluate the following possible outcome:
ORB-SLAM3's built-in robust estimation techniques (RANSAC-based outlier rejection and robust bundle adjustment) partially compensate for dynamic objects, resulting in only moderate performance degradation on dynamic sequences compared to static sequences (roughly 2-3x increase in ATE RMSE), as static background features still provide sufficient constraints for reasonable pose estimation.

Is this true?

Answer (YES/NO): NO